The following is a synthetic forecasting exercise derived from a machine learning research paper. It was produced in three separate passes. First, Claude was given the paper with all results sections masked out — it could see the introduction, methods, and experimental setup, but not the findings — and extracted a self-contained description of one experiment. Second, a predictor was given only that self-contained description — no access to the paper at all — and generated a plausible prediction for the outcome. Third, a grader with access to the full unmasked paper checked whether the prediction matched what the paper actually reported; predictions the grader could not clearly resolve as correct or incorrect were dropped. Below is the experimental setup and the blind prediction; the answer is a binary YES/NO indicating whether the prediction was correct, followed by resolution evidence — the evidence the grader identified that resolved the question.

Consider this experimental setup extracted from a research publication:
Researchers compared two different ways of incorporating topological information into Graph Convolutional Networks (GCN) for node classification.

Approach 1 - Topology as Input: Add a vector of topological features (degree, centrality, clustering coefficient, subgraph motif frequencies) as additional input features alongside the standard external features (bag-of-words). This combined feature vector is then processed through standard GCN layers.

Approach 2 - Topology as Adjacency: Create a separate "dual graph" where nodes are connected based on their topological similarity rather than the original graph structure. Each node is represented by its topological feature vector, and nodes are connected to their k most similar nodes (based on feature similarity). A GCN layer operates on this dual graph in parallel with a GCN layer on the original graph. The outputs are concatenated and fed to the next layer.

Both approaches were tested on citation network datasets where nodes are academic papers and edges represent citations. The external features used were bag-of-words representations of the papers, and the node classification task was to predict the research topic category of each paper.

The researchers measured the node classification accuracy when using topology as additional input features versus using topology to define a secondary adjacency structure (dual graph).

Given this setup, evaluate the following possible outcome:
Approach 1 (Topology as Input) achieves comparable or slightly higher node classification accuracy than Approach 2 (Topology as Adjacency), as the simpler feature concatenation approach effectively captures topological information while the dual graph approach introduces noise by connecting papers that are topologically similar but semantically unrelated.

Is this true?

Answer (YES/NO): NO